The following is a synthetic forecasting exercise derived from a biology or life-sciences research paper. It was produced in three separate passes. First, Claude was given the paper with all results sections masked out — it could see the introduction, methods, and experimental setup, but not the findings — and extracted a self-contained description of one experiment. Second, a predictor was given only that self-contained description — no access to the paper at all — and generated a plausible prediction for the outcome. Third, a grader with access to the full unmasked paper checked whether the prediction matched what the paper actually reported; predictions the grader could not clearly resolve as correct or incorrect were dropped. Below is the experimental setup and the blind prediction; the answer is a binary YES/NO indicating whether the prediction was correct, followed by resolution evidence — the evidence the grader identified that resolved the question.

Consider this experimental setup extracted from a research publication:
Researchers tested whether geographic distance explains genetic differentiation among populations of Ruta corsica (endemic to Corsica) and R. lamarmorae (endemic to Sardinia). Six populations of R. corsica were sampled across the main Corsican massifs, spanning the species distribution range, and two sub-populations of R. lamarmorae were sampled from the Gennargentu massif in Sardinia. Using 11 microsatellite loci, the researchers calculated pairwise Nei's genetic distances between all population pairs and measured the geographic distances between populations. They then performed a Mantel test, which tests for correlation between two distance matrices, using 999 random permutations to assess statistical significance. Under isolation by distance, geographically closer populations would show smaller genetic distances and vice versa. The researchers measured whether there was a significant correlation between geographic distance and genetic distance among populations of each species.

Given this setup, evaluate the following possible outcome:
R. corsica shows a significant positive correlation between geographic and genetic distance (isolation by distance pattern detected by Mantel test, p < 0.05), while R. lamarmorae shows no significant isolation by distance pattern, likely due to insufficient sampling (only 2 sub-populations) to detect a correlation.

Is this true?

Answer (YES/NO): NO